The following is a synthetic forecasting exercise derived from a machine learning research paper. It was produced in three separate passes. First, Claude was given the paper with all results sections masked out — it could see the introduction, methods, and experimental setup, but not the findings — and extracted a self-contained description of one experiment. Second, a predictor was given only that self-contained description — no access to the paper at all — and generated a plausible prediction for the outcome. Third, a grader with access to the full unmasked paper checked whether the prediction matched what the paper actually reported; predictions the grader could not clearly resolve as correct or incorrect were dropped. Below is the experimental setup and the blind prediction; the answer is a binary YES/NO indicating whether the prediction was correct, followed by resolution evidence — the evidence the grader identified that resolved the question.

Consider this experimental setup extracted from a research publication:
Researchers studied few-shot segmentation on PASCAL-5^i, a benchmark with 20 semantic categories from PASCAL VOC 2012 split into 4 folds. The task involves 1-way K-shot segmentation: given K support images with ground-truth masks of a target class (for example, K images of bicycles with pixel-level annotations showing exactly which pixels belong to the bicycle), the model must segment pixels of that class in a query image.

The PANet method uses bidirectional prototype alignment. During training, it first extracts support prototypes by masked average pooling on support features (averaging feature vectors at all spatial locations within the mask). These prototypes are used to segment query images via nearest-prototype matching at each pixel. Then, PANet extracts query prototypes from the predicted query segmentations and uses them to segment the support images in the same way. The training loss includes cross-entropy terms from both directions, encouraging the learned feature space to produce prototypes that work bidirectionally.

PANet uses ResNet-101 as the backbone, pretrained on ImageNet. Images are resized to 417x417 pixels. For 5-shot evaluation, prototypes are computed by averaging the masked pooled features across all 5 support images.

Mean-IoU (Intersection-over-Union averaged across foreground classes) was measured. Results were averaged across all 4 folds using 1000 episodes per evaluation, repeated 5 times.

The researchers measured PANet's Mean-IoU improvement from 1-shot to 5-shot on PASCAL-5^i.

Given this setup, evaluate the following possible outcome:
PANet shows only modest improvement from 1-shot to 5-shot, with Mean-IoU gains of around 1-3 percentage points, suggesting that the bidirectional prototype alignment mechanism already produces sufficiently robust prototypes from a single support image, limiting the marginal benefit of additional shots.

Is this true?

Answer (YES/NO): NO